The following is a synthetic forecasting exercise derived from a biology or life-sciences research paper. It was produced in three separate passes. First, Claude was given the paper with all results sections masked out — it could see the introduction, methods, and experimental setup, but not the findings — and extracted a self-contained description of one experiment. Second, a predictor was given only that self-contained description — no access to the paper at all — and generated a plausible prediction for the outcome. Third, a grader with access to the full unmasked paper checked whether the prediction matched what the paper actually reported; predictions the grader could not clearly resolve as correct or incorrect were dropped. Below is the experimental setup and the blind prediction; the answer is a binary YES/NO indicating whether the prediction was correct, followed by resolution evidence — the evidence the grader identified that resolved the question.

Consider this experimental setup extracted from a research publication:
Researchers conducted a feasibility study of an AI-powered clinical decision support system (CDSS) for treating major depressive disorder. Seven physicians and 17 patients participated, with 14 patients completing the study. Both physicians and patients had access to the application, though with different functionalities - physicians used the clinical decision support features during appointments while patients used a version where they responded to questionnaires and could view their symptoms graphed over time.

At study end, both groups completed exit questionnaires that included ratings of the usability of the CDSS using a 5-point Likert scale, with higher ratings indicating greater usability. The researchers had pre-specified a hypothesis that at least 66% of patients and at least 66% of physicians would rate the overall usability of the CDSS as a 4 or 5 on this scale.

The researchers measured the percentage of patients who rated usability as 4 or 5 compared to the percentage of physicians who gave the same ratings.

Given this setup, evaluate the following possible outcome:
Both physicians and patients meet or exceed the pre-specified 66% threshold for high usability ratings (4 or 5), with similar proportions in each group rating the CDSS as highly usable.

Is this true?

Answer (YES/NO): NO